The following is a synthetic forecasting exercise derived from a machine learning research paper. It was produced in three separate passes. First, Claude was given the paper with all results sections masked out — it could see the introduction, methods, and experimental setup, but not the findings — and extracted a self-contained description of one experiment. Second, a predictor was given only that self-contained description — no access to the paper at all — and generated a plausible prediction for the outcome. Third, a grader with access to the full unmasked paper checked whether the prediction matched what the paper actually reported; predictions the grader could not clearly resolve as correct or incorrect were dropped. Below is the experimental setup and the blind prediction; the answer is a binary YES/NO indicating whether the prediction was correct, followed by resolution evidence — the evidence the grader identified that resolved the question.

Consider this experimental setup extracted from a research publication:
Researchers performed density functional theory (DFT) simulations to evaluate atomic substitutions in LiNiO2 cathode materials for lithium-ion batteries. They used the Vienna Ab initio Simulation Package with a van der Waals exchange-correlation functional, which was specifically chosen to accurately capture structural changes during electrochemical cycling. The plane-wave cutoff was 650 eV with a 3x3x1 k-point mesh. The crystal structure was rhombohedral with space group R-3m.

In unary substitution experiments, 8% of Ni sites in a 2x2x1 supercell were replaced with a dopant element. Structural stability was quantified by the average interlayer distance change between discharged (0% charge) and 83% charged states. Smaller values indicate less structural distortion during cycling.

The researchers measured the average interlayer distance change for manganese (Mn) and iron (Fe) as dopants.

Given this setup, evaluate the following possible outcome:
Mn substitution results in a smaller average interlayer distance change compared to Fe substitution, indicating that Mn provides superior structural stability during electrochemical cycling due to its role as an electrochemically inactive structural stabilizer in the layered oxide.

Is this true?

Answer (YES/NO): NO